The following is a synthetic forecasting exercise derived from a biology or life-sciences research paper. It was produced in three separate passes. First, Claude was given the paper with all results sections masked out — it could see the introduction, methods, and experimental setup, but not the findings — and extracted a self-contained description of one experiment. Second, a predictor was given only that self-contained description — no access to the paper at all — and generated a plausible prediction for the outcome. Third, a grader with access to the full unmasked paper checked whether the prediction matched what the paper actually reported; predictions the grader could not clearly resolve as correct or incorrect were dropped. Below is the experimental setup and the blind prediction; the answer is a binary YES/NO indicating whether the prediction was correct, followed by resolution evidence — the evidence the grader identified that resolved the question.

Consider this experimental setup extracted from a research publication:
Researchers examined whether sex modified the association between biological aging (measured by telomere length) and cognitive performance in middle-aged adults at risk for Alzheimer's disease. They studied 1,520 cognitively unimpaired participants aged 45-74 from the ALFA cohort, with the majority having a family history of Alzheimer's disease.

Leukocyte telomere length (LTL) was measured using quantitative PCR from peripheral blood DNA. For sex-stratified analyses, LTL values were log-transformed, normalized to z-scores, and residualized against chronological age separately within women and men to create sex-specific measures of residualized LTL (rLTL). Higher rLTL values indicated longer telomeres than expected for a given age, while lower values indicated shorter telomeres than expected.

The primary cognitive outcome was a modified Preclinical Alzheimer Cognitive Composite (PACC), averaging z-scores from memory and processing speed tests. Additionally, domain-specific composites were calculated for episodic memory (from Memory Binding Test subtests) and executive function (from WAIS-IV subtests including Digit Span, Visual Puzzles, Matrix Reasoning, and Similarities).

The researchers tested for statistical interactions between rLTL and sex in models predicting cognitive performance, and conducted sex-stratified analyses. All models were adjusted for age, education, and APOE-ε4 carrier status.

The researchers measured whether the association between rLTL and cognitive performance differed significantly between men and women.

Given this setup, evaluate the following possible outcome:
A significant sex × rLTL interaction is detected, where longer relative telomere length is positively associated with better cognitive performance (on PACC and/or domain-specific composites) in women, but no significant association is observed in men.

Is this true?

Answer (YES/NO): NO